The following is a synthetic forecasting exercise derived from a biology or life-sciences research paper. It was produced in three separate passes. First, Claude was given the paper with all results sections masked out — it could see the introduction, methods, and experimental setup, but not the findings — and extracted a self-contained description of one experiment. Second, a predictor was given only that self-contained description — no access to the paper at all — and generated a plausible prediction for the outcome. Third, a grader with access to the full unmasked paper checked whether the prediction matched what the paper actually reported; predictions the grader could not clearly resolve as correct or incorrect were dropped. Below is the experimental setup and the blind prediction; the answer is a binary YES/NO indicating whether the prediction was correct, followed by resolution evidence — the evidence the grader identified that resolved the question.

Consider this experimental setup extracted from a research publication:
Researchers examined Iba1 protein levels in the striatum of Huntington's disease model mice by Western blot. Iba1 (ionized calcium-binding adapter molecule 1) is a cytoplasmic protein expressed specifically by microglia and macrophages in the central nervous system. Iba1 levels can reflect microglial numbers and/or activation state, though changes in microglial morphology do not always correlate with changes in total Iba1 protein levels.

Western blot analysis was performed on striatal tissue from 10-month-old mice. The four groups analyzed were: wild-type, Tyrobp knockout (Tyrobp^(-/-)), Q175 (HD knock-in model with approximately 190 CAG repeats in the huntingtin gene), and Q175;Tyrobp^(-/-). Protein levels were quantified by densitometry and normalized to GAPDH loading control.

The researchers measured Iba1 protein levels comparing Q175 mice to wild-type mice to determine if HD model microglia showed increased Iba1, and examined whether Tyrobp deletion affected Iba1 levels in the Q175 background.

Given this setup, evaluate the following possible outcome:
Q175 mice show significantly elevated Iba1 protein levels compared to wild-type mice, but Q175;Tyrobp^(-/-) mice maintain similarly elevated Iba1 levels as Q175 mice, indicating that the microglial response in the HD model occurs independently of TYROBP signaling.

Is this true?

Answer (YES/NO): NO